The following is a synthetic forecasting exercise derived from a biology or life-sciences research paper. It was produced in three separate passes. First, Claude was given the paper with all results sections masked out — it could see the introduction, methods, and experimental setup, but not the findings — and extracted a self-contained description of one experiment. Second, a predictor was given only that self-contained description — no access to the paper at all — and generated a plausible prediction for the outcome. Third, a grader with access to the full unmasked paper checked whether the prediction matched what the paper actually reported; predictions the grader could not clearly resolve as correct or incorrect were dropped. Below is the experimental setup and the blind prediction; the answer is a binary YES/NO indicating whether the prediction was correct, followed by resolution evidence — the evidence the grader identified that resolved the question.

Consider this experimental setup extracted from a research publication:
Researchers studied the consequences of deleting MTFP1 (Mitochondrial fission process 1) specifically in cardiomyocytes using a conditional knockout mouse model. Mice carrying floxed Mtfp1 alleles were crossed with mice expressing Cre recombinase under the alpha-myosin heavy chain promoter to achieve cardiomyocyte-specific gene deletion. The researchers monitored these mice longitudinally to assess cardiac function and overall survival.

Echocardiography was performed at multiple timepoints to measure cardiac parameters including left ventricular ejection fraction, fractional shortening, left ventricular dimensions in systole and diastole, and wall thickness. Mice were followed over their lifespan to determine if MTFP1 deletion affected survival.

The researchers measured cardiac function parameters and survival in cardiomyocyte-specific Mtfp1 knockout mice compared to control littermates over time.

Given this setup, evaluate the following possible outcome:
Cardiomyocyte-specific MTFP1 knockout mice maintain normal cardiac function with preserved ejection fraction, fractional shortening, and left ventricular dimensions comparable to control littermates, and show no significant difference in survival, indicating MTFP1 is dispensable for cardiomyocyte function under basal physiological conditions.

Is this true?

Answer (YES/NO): NO